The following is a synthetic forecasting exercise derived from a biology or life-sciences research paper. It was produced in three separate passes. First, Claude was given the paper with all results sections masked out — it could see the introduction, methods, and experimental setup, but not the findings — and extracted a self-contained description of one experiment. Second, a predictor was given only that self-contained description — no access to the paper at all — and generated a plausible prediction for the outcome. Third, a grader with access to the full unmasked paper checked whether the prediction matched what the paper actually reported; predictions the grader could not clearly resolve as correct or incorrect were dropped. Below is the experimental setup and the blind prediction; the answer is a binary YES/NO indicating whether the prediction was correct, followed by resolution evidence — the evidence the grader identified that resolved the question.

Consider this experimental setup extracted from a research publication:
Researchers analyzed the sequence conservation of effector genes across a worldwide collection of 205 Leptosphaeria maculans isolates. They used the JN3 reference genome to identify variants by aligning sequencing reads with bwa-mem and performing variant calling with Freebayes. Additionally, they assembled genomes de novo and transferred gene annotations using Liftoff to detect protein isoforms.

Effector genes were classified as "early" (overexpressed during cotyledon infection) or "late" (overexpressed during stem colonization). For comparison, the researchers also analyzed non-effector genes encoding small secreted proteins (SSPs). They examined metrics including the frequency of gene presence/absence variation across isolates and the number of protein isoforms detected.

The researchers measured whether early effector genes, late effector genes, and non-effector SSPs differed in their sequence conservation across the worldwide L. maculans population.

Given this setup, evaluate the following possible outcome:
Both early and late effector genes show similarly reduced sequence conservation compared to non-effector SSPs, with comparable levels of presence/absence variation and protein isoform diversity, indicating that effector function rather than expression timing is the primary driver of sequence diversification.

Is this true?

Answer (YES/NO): NO